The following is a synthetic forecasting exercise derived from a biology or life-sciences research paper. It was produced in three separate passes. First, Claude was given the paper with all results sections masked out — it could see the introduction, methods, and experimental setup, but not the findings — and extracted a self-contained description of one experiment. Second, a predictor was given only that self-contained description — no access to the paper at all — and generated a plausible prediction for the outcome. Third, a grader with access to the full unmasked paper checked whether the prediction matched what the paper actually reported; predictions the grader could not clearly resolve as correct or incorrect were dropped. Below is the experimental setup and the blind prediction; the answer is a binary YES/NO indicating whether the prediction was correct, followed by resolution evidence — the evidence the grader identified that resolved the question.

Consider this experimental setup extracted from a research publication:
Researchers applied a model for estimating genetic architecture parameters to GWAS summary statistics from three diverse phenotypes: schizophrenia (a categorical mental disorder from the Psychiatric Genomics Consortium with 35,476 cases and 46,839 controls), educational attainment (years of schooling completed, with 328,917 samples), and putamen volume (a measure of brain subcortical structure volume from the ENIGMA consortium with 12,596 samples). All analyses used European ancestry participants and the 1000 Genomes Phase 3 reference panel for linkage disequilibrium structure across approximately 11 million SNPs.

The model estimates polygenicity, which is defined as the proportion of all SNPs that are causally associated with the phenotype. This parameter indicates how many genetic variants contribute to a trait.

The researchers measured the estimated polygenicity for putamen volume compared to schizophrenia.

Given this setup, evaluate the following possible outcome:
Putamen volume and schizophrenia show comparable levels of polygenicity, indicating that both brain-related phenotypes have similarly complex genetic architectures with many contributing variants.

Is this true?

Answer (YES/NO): NO